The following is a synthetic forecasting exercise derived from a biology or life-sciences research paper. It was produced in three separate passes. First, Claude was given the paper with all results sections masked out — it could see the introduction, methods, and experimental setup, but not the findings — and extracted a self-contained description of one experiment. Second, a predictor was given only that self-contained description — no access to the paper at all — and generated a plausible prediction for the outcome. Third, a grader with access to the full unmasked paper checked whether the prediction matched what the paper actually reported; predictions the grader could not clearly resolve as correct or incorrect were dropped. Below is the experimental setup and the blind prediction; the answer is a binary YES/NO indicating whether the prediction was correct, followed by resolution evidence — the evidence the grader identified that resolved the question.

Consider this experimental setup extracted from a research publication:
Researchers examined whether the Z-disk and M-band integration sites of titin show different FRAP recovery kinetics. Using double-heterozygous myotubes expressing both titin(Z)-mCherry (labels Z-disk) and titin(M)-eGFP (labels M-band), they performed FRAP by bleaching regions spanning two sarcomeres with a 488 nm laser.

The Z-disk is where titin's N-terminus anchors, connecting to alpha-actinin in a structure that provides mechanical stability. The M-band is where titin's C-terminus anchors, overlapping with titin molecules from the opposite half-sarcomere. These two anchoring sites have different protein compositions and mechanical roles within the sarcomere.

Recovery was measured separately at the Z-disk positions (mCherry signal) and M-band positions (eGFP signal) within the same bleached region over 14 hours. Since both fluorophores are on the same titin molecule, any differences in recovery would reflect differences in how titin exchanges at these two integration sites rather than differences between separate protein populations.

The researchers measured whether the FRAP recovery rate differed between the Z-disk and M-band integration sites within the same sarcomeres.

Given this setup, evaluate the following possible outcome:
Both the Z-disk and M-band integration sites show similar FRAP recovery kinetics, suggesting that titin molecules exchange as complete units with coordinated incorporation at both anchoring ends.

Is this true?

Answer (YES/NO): NO